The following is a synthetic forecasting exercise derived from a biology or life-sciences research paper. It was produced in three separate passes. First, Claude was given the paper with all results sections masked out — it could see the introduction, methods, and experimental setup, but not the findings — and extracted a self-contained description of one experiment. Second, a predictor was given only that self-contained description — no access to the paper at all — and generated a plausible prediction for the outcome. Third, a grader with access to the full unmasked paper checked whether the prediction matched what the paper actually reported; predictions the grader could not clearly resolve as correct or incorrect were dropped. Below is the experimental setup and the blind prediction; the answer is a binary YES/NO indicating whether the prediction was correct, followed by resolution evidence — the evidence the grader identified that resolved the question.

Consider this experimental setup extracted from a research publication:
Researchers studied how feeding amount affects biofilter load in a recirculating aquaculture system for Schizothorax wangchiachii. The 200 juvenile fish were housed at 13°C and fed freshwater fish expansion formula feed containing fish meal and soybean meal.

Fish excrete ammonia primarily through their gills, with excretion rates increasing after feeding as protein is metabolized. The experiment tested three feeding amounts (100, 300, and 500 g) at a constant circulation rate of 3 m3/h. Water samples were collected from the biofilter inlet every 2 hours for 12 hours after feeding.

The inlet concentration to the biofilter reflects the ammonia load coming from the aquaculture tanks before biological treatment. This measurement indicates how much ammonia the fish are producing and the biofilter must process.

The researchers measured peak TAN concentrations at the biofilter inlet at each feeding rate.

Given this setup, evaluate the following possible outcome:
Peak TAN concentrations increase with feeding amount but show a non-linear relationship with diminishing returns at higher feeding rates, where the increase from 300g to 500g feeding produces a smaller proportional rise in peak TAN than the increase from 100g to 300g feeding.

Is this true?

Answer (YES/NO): NO